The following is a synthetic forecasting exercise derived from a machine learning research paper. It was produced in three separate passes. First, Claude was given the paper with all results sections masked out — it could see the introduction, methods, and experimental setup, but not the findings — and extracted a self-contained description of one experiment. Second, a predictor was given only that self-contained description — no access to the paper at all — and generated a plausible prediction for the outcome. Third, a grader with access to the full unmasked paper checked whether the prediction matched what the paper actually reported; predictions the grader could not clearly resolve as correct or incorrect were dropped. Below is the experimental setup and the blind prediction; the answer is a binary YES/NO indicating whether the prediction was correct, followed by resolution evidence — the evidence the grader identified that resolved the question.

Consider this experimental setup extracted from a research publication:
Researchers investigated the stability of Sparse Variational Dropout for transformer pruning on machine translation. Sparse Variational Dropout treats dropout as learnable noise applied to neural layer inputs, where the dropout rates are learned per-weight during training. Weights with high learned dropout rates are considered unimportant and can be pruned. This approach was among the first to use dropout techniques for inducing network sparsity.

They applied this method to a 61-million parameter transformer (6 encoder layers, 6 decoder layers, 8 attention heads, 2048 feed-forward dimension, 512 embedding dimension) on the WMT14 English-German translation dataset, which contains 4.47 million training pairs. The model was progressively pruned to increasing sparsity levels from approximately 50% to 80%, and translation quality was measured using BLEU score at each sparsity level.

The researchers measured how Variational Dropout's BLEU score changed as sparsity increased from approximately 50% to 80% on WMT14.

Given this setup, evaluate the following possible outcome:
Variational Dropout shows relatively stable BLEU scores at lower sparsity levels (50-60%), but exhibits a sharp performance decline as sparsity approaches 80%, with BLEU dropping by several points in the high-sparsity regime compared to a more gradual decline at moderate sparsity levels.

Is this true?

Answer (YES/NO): YES